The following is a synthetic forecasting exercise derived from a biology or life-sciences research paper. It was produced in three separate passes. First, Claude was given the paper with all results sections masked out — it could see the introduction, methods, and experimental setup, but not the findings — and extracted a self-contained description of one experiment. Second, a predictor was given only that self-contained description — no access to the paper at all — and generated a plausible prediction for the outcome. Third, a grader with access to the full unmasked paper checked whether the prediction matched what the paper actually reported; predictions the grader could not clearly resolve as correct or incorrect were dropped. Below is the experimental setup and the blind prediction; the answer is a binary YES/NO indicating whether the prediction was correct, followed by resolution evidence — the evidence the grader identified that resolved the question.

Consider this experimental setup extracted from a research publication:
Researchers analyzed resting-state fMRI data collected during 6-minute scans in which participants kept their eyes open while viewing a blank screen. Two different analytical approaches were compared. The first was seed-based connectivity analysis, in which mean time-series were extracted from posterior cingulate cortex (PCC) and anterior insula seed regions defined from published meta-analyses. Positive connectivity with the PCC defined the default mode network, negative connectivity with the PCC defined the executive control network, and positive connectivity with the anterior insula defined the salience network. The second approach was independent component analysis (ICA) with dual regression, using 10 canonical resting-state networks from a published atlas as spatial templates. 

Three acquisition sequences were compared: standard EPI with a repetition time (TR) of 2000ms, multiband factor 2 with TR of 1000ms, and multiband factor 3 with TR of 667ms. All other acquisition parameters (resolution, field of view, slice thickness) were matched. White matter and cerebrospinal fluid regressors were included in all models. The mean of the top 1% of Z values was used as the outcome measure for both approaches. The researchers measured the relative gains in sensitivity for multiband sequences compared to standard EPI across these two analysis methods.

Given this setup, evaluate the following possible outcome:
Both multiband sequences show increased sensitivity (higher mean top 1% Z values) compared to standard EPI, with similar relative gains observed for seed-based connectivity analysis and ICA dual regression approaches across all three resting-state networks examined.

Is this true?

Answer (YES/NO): NO